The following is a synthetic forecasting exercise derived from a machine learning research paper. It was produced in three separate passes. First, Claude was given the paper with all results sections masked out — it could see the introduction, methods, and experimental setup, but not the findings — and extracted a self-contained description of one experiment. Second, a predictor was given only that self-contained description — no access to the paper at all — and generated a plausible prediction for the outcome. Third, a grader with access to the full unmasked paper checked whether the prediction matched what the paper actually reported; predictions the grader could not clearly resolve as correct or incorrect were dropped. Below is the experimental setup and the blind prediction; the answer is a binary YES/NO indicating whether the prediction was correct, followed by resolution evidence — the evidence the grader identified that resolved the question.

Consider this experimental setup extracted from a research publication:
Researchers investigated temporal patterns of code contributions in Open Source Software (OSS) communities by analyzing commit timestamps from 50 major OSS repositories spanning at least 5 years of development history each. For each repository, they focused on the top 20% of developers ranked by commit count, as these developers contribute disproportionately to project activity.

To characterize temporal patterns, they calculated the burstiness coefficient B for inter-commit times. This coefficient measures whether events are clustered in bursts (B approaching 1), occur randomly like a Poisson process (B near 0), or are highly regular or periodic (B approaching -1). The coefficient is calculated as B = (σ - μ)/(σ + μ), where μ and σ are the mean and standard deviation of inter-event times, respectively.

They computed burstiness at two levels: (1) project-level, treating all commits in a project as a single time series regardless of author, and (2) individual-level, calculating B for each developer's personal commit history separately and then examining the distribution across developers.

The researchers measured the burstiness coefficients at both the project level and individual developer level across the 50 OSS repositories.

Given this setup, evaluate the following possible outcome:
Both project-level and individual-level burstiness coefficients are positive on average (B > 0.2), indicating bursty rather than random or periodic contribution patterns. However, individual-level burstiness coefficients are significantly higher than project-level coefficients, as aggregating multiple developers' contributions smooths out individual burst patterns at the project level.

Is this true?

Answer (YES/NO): NO